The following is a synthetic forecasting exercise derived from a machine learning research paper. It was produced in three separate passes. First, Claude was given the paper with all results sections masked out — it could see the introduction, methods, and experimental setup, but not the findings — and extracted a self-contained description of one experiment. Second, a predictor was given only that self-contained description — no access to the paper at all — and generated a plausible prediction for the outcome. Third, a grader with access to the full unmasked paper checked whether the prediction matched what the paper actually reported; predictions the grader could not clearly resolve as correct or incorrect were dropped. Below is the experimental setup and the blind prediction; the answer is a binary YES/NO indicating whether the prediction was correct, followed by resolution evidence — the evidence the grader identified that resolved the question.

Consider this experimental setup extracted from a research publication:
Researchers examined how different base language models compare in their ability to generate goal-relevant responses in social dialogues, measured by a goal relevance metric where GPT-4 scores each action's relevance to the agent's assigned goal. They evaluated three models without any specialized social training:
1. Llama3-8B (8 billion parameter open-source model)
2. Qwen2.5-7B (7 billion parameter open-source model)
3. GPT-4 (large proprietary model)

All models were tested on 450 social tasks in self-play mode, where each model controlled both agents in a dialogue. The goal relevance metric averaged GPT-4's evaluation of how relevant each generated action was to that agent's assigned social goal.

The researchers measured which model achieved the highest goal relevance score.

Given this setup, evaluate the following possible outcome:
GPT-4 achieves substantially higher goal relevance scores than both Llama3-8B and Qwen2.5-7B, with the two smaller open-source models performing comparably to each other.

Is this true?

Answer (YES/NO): NO